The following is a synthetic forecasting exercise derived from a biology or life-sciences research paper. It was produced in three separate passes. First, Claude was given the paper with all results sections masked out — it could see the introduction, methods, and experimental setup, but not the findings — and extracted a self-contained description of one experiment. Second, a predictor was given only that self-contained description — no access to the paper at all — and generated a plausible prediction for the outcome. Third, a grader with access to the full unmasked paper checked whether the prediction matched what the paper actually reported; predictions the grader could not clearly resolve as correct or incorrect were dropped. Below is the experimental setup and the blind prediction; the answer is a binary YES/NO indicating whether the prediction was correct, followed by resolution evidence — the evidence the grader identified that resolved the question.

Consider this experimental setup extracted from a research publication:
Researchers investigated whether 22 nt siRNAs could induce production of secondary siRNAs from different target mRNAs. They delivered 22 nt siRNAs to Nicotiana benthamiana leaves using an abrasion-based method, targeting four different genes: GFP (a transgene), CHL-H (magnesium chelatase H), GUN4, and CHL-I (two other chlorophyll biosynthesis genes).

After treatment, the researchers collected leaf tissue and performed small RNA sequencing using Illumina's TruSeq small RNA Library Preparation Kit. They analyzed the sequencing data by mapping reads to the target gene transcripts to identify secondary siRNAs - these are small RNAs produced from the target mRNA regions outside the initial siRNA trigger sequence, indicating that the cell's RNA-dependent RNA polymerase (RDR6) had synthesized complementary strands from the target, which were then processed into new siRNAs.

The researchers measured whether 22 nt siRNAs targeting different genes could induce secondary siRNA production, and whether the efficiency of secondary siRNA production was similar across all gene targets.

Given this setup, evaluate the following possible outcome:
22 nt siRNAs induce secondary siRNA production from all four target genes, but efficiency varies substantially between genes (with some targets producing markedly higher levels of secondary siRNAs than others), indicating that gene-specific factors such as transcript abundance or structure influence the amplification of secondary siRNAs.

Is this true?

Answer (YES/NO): YES